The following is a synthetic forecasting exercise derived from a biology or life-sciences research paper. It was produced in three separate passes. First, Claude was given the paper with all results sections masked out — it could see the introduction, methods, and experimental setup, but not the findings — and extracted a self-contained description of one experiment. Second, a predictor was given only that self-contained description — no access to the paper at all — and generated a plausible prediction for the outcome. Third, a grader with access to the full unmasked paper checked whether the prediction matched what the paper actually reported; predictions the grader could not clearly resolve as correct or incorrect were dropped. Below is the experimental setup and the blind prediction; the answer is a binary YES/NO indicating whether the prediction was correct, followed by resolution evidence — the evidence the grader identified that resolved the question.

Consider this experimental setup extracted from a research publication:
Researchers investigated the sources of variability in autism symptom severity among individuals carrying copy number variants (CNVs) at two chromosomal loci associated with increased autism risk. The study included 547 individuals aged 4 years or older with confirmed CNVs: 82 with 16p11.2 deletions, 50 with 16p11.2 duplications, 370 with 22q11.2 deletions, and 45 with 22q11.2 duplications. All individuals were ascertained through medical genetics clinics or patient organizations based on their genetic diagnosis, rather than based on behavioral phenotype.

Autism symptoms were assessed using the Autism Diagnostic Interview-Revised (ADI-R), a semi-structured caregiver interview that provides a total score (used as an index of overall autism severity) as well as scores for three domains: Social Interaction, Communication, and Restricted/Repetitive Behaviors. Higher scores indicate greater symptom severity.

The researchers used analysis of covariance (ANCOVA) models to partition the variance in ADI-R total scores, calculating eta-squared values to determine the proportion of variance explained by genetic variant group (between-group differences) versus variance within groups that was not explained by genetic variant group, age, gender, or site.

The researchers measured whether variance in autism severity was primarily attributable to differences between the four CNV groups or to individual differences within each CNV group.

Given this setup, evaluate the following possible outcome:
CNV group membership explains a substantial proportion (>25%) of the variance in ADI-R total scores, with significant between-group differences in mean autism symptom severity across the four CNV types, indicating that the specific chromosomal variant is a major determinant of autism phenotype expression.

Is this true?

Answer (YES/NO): NO